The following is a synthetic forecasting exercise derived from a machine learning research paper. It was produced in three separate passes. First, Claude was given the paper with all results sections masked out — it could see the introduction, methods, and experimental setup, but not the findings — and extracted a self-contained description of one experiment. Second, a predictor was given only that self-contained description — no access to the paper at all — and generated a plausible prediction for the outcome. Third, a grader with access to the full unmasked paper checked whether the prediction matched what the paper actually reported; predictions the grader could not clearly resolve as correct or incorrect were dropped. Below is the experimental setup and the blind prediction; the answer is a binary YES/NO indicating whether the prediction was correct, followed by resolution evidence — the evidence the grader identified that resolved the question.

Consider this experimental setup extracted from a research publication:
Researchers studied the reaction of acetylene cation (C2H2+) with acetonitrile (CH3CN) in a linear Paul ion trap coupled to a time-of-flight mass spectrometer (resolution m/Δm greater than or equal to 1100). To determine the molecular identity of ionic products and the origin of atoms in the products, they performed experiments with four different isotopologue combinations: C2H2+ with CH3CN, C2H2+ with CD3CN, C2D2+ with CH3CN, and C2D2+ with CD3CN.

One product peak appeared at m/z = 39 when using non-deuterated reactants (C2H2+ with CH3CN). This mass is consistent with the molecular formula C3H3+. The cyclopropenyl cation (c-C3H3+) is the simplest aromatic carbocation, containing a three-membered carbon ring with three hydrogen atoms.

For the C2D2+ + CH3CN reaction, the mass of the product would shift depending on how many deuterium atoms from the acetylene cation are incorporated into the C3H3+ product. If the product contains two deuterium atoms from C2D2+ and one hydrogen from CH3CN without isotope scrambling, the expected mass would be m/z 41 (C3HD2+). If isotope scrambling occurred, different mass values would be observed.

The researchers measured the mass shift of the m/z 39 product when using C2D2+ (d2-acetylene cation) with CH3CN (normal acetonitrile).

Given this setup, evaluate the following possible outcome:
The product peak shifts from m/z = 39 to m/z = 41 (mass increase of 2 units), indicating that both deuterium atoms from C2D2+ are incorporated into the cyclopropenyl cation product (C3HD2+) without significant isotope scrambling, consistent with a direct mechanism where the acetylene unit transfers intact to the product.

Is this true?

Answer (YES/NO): NO